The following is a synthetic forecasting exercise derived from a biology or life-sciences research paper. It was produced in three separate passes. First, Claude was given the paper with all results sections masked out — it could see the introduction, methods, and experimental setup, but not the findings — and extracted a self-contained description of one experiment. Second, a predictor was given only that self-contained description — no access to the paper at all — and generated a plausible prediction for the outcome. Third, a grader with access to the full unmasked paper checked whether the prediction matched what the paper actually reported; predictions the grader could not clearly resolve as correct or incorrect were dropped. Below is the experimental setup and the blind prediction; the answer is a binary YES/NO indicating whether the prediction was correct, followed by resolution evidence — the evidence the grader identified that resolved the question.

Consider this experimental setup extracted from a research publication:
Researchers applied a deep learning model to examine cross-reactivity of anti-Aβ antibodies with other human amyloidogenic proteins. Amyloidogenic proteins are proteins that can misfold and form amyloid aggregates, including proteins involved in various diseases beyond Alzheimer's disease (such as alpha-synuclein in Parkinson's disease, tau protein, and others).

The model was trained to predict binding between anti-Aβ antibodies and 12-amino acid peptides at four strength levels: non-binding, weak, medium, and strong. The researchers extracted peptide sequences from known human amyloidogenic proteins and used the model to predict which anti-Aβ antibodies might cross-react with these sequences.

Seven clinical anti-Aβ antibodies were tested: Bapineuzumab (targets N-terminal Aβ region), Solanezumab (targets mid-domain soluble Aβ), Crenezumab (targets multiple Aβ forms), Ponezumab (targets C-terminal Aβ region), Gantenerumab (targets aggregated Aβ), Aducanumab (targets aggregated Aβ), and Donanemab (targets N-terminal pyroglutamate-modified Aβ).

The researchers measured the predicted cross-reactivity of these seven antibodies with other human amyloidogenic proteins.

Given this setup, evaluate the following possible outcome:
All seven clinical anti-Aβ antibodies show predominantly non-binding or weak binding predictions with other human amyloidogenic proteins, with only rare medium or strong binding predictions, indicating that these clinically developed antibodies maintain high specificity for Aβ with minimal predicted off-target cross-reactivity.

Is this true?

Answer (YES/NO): NO